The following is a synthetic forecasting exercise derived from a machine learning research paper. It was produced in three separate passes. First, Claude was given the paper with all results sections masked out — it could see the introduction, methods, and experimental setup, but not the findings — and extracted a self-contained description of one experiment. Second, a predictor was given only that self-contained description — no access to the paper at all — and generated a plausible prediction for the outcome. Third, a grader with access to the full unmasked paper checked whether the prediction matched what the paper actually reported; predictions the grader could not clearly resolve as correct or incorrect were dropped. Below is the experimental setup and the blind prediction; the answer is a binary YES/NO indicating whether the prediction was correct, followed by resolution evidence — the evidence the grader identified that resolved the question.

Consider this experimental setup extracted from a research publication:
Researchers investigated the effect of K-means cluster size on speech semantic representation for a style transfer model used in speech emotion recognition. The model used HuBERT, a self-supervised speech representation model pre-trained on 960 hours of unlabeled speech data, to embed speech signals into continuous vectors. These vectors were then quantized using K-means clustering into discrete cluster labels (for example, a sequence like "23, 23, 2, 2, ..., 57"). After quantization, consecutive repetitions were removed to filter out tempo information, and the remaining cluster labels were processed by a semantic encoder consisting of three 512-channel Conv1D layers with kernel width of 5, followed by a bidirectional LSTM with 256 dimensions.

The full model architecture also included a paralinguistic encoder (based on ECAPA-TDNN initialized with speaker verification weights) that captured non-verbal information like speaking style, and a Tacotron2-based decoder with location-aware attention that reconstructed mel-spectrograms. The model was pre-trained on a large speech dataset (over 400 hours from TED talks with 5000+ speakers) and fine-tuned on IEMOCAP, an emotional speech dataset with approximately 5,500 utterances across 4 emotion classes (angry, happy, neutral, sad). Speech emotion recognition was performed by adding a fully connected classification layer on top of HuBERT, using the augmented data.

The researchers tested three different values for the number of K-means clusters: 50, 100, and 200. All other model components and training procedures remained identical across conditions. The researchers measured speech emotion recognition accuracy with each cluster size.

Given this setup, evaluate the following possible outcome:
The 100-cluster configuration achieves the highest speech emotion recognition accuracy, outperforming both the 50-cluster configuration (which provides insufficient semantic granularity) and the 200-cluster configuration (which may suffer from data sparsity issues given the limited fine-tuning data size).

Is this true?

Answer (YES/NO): NO